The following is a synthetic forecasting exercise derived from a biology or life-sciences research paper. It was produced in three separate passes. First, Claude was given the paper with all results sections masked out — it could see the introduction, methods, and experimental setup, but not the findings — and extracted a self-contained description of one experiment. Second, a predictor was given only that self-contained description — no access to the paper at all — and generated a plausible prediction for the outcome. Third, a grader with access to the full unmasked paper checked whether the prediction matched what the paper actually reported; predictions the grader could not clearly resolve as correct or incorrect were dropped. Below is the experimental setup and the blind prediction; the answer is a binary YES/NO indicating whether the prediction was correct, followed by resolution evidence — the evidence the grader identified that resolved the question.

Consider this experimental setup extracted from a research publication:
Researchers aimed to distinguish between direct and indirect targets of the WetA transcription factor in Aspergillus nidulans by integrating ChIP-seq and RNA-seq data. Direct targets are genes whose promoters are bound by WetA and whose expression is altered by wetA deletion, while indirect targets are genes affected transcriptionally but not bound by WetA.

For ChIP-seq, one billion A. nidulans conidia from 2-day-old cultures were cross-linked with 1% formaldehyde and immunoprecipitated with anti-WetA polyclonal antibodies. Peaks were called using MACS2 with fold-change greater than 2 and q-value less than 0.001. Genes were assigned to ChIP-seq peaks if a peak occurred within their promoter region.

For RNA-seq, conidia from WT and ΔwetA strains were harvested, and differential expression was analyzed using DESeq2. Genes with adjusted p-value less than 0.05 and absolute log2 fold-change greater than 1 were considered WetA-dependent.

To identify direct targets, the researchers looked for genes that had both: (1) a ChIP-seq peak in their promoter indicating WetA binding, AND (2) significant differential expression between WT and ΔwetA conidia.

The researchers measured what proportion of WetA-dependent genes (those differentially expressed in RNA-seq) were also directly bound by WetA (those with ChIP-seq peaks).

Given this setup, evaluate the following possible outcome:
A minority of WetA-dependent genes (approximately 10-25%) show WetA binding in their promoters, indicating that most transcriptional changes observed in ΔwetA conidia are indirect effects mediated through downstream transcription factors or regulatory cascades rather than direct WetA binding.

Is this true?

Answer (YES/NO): YES